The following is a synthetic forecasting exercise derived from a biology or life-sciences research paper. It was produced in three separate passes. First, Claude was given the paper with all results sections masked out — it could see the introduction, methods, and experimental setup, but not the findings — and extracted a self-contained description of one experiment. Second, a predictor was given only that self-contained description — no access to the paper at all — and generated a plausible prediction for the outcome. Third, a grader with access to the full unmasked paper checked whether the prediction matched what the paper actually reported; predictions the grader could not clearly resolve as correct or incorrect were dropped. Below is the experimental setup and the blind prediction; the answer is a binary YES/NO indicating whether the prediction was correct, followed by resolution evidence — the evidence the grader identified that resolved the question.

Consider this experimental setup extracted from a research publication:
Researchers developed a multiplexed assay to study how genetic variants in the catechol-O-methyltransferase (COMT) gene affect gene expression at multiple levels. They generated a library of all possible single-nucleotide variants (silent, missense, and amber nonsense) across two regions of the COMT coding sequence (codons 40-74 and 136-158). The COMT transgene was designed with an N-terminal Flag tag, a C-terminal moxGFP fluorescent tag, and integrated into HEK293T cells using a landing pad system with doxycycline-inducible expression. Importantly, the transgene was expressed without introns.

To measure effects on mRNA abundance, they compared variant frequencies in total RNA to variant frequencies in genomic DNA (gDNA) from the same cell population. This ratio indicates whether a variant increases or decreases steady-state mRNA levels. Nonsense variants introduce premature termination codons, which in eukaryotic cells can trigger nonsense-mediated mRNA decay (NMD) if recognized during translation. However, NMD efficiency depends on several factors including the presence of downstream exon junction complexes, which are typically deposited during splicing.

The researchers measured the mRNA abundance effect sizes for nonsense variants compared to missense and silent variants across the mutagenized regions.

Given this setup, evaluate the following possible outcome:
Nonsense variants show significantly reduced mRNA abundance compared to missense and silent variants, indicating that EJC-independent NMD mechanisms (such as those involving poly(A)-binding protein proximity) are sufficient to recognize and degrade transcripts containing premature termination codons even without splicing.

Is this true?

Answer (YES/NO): YES